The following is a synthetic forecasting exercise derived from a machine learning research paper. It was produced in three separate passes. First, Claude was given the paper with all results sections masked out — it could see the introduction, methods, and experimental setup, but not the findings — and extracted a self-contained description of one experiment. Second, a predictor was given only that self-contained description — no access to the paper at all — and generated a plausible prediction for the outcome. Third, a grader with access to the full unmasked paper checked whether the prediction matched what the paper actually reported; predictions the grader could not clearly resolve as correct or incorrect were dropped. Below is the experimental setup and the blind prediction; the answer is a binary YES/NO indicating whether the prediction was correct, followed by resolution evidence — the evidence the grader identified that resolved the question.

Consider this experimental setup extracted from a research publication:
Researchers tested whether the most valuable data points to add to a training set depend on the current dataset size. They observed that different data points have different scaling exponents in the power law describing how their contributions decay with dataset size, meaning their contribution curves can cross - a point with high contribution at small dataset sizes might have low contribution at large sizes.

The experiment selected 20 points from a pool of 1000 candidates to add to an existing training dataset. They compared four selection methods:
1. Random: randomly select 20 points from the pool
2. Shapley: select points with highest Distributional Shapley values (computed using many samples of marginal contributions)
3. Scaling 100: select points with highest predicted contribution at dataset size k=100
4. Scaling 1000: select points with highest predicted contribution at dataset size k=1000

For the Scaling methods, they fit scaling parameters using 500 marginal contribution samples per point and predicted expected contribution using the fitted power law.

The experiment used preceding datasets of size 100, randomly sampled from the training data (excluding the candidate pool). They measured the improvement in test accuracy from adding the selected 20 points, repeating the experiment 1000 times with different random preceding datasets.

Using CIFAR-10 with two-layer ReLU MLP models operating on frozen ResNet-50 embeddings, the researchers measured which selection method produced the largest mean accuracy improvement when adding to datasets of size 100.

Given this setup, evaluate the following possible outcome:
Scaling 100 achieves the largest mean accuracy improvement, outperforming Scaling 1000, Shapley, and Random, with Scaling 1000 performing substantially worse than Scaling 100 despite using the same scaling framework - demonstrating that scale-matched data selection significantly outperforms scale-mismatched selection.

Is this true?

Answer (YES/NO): YES